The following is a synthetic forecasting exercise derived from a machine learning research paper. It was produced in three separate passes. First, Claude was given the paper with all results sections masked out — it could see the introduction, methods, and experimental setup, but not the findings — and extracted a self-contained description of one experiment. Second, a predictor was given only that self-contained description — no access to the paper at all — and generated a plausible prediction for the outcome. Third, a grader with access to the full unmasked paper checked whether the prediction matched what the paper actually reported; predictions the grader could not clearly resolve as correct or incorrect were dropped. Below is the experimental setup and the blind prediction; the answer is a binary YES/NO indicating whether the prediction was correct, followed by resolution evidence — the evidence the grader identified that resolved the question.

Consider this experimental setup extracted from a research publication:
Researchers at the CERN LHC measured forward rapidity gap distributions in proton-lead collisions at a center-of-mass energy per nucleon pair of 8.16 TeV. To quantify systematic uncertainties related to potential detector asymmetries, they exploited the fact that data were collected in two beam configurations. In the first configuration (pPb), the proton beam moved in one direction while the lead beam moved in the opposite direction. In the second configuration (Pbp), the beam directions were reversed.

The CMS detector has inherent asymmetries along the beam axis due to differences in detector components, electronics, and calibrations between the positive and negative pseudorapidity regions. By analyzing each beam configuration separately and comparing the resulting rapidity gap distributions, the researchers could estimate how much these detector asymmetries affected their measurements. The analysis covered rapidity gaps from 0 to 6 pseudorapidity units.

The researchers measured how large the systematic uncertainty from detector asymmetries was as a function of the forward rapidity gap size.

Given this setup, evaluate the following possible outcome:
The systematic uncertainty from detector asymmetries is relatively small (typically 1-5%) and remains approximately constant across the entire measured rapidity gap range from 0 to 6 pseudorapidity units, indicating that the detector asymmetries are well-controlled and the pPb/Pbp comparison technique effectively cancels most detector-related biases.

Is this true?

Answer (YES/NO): NO